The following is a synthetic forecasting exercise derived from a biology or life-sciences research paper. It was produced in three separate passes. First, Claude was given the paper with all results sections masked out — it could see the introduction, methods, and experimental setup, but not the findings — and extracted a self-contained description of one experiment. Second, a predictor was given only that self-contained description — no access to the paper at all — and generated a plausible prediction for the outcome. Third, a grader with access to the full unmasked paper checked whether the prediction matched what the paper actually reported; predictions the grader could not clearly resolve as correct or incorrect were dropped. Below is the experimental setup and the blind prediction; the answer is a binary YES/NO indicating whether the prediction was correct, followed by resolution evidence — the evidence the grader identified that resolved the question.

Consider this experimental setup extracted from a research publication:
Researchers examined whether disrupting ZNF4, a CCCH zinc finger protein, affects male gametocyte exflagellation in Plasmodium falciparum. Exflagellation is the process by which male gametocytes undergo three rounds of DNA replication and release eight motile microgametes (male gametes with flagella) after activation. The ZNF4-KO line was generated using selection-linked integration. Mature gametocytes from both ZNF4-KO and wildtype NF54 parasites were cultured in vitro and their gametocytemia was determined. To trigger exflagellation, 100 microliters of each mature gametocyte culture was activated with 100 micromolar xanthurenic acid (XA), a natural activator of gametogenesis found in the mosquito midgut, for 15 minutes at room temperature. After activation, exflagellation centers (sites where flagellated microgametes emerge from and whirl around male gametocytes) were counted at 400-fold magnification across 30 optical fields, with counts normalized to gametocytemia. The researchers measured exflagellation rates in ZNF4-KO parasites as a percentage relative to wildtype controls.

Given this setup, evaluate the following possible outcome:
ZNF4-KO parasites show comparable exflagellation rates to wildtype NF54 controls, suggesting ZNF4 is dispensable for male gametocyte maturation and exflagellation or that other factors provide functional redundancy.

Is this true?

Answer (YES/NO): NO